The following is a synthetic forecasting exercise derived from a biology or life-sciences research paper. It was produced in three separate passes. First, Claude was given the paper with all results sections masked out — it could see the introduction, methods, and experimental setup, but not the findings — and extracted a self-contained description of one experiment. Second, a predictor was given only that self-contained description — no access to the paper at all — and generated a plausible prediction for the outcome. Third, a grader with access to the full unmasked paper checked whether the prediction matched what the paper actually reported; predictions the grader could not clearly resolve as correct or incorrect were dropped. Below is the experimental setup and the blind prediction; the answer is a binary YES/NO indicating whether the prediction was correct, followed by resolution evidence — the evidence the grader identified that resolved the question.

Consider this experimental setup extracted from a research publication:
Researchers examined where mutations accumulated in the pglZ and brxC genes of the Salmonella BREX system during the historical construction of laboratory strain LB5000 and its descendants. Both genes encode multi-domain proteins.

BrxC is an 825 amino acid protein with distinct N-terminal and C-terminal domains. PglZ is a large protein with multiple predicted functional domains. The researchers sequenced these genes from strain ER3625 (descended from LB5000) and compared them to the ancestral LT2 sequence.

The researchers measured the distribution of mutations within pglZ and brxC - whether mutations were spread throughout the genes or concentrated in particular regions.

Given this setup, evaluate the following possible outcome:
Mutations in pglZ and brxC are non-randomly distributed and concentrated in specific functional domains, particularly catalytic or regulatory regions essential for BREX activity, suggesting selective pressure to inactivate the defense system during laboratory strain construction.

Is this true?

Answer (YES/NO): NO